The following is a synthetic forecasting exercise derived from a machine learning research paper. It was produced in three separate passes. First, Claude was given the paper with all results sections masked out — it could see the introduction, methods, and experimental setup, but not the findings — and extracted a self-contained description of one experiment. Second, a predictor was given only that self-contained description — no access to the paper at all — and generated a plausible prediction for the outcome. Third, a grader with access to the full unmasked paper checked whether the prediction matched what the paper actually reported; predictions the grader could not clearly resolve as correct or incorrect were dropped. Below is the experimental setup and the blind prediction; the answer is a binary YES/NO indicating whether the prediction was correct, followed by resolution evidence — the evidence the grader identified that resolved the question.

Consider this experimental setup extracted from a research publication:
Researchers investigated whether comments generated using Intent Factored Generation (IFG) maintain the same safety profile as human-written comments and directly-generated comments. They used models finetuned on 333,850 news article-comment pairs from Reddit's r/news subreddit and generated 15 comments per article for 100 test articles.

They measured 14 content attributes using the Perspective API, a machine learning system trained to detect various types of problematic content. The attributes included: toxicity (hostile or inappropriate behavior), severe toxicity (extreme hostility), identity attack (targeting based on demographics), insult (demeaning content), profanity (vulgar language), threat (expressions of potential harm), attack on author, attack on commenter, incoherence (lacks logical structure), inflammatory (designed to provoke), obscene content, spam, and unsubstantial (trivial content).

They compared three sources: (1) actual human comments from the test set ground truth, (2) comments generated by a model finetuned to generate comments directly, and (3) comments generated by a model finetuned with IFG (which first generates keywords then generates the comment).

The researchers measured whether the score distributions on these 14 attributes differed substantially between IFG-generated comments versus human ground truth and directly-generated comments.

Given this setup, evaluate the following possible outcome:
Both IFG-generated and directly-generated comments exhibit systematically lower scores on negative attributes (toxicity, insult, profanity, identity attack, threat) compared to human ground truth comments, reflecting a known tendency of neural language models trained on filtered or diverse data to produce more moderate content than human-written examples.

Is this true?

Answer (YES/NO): NO